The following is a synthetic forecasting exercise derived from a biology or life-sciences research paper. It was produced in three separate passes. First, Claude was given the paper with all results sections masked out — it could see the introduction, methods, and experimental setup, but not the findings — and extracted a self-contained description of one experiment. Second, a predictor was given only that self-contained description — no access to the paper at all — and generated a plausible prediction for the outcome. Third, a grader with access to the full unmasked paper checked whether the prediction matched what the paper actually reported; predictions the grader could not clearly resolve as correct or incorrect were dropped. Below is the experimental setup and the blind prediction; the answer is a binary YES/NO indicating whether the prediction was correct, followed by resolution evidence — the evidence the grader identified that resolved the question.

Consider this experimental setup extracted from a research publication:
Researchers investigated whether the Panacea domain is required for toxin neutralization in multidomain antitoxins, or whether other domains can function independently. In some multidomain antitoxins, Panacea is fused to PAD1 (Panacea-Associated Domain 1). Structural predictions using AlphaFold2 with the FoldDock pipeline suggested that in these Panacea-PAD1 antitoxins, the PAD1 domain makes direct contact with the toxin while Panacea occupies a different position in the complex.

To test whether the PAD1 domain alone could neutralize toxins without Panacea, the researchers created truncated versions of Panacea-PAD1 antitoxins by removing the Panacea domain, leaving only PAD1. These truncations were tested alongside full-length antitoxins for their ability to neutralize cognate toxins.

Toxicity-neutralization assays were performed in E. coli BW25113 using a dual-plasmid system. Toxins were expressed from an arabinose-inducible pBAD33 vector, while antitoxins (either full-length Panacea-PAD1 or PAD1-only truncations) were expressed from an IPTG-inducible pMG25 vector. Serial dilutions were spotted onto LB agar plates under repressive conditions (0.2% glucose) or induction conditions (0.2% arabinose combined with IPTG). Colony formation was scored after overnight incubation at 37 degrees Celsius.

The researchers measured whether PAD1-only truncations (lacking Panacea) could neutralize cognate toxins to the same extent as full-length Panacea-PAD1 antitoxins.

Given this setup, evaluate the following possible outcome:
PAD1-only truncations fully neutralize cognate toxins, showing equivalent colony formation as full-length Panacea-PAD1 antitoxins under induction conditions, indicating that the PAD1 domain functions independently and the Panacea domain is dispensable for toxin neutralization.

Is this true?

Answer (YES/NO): YES